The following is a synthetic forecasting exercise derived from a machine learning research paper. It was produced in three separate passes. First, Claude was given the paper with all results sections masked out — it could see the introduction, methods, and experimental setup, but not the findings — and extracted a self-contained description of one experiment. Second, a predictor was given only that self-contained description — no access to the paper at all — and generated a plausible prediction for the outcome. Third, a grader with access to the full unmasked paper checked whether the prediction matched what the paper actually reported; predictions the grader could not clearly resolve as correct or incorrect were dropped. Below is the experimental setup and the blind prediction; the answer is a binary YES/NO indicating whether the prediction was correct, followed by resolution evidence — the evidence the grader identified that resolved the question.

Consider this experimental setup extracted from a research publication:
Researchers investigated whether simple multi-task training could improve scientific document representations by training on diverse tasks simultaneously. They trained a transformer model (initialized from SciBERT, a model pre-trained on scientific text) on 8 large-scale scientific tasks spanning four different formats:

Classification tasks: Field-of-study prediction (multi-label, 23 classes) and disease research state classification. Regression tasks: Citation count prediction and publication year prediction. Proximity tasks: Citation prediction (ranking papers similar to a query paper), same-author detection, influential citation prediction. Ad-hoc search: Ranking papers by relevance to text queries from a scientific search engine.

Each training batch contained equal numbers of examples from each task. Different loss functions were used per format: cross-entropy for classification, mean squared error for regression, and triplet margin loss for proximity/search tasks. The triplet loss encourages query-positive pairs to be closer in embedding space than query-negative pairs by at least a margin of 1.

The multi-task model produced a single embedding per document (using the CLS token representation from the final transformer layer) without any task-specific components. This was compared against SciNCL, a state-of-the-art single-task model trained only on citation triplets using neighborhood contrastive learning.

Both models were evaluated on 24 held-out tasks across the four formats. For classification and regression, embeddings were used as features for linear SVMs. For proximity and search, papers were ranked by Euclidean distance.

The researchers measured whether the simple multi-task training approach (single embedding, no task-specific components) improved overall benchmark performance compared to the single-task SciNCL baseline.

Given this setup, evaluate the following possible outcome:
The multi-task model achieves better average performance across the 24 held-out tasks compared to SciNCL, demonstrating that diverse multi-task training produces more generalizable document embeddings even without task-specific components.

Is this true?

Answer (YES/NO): NO